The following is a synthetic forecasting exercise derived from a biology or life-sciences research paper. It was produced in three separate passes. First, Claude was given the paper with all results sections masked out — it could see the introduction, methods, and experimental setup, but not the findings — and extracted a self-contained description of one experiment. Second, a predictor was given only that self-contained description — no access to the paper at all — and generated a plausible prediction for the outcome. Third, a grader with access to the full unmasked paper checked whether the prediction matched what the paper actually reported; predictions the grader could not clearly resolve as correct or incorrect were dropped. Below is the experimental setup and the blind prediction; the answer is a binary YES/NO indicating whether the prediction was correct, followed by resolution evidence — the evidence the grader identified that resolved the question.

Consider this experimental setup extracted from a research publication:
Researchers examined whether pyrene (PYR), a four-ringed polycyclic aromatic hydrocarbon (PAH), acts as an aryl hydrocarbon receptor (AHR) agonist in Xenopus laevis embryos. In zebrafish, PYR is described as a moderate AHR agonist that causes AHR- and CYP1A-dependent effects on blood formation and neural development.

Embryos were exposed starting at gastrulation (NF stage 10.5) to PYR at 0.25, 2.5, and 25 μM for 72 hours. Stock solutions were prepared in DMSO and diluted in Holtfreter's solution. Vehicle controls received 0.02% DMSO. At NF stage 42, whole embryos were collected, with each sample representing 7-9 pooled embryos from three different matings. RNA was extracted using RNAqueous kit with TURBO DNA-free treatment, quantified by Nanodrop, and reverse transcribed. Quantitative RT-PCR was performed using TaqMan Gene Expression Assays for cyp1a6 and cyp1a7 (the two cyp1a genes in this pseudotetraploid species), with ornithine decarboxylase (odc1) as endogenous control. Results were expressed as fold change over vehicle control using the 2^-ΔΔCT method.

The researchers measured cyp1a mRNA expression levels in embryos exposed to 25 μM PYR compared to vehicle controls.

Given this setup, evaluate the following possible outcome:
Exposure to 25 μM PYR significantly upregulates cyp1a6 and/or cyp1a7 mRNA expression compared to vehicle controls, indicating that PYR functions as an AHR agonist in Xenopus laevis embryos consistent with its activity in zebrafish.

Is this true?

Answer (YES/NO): NO